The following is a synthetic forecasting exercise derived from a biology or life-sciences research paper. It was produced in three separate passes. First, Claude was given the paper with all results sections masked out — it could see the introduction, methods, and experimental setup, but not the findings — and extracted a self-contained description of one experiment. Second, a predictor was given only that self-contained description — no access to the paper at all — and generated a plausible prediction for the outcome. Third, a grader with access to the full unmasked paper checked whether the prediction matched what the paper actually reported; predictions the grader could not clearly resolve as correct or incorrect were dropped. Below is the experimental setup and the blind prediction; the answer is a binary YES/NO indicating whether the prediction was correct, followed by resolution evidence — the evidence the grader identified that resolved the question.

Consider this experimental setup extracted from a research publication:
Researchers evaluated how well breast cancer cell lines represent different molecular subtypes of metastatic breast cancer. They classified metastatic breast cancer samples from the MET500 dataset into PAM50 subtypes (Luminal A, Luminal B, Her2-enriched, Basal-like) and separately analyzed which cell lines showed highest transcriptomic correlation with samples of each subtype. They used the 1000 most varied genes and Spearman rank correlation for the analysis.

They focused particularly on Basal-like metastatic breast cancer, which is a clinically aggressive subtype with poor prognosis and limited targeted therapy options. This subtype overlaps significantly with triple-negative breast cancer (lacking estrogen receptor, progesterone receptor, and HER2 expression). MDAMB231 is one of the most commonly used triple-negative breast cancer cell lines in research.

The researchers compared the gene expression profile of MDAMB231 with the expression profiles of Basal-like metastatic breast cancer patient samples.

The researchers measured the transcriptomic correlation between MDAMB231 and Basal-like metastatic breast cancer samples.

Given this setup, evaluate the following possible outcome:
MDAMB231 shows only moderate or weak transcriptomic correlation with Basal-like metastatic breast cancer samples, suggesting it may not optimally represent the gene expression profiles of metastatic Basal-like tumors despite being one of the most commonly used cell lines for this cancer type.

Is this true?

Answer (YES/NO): YES